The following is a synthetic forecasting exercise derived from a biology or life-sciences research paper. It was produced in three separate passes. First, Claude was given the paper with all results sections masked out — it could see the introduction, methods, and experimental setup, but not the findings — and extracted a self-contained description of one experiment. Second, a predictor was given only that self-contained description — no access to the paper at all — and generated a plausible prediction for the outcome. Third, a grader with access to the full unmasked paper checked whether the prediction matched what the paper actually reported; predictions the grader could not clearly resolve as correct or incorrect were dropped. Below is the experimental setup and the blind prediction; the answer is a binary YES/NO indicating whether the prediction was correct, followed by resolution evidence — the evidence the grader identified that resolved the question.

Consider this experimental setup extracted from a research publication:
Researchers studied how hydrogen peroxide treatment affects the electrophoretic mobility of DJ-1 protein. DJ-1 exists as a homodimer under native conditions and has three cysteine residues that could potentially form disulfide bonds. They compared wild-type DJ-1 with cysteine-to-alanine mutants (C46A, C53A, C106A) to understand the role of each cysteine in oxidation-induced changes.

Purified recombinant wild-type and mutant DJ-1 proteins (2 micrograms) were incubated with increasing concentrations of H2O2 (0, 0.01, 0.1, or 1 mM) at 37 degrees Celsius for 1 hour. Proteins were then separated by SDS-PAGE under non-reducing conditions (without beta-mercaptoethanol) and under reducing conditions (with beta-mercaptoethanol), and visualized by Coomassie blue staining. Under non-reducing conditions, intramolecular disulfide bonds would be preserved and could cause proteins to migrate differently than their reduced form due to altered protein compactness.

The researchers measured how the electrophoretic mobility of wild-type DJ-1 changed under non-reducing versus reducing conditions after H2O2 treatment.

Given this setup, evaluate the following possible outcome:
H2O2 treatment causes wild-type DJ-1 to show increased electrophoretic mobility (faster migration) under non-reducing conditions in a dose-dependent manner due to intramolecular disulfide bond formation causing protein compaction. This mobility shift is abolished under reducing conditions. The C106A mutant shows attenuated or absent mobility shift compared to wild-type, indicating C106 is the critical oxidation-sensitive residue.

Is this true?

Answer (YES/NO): NO